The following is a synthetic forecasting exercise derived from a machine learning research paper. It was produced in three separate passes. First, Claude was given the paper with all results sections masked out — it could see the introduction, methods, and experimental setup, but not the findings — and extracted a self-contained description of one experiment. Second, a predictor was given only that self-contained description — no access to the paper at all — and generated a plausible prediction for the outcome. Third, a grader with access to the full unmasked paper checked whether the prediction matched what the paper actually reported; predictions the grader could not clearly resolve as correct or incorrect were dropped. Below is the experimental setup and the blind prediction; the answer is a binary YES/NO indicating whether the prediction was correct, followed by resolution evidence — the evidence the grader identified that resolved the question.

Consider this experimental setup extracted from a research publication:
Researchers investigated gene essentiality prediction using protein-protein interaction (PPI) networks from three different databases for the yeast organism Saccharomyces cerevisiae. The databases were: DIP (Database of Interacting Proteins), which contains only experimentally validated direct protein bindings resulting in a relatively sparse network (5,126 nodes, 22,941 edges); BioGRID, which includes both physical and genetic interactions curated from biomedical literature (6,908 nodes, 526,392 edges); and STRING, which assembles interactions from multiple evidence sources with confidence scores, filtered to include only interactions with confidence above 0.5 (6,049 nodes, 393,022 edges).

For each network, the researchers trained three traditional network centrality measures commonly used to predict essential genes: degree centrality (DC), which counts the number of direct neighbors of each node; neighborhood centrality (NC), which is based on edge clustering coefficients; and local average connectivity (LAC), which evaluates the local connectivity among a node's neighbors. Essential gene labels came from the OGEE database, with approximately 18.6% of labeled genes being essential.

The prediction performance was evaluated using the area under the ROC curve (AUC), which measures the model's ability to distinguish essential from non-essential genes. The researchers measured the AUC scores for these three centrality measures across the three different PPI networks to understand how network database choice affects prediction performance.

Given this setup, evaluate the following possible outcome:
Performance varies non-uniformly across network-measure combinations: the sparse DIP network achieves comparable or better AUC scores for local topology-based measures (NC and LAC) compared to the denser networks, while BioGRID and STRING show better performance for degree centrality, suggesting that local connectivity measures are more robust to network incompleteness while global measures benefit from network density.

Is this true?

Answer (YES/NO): NO